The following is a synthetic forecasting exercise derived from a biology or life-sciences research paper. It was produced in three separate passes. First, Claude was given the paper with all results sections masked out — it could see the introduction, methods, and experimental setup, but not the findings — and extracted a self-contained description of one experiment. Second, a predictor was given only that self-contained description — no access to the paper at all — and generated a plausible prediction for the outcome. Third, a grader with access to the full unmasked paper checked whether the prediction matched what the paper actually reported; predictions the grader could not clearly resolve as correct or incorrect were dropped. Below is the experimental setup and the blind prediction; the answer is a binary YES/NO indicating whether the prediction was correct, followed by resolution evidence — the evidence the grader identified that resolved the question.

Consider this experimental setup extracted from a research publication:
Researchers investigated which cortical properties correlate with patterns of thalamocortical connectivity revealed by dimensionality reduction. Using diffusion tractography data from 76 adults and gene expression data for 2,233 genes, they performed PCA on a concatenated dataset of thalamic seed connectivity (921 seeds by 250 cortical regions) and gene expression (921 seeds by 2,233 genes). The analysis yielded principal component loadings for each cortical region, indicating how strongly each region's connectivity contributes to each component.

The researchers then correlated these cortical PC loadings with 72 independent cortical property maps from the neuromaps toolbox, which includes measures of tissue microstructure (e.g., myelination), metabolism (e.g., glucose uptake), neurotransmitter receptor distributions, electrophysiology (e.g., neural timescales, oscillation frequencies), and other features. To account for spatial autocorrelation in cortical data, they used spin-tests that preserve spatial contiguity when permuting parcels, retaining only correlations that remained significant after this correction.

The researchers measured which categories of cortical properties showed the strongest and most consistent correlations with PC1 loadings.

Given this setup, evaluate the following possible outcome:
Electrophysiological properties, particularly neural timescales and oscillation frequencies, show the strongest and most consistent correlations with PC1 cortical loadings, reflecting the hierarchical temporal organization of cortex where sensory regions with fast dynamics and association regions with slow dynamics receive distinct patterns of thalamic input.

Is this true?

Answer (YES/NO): YES